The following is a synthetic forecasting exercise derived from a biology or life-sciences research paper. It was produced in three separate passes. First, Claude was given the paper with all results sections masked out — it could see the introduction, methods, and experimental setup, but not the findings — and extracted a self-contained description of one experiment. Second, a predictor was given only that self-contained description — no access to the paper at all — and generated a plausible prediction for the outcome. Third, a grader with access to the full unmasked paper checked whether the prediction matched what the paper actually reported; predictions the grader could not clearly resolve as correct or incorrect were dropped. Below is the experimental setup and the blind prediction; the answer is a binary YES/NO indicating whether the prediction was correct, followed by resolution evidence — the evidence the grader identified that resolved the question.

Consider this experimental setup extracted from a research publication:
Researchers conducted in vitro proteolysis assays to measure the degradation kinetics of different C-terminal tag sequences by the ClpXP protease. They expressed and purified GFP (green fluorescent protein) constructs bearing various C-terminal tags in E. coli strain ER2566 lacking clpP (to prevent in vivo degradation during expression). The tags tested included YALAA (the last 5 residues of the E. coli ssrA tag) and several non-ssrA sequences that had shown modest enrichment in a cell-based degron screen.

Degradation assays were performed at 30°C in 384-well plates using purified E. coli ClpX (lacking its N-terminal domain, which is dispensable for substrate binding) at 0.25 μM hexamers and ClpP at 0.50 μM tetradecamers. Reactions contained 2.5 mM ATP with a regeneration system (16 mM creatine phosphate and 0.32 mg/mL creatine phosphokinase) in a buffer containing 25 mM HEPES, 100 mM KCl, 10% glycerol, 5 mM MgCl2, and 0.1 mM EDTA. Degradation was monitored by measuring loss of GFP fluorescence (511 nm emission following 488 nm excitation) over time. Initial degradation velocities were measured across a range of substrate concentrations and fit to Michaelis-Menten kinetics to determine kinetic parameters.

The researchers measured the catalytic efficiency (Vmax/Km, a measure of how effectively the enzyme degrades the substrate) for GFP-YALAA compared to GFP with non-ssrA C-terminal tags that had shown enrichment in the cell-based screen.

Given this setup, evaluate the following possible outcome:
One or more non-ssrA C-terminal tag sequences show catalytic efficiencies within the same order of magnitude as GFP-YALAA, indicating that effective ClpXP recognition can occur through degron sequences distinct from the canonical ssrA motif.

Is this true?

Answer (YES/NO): YES